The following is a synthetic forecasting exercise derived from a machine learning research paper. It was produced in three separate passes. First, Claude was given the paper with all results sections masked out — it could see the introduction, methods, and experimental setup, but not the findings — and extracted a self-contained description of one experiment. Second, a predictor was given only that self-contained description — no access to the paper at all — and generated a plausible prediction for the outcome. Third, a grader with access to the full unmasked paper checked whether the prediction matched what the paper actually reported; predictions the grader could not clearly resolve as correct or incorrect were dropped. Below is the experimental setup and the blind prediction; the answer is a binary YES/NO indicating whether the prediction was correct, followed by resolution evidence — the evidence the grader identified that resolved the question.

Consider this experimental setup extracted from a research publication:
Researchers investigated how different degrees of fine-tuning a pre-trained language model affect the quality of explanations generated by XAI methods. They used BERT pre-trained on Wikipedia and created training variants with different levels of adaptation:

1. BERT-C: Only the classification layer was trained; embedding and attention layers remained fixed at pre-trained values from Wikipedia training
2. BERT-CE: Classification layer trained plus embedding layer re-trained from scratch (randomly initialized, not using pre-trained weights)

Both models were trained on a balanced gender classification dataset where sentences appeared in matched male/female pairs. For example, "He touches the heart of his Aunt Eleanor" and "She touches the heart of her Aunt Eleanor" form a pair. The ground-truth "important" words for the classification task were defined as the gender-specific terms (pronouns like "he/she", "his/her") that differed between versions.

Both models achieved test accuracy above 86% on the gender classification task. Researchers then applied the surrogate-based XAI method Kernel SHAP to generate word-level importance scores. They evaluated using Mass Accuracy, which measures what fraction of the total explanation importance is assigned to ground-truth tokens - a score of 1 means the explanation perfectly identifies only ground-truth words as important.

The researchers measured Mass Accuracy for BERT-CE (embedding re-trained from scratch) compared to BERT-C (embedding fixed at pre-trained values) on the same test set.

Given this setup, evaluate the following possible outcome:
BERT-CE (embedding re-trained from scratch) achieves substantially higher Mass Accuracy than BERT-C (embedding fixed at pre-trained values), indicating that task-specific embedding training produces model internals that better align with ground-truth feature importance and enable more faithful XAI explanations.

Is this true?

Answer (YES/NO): YES